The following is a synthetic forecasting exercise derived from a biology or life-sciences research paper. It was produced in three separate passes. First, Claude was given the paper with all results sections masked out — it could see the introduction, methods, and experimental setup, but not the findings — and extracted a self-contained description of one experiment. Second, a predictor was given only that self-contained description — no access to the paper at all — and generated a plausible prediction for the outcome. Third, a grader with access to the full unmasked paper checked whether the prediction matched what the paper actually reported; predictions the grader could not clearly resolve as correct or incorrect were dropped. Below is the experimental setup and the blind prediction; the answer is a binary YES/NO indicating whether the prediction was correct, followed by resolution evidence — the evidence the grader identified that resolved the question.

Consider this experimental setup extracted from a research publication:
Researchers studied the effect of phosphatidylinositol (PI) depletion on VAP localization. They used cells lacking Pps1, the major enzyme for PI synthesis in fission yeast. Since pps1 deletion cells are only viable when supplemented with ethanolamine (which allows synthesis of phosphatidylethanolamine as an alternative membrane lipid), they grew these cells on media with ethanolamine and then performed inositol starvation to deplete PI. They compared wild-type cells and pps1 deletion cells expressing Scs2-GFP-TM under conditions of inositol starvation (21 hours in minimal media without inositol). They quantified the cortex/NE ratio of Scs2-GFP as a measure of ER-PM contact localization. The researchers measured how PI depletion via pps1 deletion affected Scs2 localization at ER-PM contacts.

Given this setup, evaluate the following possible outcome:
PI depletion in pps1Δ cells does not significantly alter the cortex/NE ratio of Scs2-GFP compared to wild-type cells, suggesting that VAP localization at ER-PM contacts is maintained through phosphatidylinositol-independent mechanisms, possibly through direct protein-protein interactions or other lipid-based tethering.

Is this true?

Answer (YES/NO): NO